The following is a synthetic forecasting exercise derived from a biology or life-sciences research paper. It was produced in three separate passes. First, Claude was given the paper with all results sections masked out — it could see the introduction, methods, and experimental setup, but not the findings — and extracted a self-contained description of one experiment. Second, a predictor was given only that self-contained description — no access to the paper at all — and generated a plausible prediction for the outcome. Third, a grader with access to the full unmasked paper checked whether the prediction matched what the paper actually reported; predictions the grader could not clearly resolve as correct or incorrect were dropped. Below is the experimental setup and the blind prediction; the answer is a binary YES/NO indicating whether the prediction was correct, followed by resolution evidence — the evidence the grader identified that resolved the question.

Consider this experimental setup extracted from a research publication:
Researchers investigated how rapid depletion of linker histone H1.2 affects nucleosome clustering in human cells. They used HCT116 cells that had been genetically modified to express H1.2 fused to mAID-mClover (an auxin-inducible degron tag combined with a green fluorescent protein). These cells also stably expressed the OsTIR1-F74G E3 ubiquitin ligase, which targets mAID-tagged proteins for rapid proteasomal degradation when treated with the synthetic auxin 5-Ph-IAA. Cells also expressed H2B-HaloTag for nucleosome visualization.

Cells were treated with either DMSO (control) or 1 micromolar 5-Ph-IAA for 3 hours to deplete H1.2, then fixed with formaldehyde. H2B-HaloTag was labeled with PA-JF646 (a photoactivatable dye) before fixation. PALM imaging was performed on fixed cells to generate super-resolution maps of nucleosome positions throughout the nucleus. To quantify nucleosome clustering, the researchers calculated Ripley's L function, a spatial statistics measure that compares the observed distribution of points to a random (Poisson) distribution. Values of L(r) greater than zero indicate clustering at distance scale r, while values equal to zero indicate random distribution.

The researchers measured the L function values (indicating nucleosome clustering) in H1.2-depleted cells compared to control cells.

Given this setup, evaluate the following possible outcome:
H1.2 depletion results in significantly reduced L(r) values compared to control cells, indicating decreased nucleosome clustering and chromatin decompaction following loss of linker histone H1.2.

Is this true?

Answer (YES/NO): YES